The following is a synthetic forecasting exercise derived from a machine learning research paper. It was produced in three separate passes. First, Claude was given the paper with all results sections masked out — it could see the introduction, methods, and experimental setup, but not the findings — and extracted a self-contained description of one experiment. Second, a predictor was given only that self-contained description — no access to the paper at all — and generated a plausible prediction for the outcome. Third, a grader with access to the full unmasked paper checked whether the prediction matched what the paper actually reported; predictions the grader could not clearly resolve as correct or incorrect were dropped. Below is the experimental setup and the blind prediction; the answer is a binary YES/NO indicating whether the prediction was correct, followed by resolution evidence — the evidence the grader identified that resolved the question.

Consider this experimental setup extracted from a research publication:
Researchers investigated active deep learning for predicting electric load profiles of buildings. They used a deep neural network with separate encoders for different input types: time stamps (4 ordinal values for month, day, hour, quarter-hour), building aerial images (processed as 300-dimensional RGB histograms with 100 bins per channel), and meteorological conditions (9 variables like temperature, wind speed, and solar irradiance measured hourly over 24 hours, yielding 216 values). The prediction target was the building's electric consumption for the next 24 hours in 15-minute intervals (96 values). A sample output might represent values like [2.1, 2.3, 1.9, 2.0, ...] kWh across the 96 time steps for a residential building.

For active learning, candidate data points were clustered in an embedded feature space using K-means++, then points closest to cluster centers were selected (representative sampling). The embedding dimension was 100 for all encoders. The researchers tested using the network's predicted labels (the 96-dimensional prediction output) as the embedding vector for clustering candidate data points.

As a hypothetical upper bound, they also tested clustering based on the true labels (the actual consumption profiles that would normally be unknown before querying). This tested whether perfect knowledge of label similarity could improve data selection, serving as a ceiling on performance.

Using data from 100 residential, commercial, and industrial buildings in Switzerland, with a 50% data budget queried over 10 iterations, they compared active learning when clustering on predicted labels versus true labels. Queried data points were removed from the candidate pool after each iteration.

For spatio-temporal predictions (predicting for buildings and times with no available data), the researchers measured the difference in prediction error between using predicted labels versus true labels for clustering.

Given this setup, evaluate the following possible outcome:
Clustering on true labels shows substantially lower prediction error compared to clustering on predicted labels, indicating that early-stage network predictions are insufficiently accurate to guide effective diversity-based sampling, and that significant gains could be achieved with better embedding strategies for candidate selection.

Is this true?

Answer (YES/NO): NO